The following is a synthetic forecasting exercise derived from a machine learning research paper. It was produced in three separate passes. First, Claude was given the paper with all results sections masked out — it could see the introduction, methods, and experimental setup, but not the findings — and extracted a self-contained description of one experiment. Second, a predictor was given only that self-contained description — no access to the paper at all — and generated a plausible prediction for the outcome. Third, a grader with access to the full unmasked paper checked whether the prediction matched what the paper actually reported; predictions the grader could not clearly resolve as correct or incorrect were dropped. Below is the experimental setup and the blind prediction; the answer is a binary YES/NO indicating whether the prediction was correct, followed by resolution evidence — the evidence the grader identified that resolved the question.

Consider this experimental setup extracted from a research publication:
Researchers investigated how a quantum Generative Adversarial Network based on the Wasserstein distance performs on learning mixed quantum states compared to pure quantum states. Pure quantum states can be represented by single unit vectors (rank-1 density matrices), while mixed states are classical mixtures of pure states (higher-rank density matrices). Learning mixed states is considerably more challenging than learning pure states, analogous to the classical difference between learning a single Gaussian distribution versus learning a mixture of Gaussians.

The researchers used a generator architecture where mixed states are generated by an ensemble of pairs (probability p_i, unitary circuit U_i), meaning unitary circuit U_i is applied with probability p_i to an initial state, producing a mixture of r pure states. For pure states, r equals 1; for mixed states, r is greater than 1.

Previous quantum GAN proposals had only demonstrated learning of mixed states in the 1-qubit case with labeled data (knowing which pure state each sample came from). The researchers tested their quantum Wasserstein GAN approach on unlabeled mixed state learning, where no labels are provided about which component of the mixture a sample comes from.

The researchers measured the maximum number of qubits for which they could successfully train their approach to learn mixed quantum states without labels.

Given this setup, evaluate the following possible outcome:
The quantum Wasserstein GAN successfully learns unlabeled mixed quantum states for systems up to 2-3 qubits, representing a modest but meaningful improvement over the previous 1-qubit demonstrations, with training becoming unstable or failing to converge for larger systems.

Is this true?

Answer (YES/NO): NO